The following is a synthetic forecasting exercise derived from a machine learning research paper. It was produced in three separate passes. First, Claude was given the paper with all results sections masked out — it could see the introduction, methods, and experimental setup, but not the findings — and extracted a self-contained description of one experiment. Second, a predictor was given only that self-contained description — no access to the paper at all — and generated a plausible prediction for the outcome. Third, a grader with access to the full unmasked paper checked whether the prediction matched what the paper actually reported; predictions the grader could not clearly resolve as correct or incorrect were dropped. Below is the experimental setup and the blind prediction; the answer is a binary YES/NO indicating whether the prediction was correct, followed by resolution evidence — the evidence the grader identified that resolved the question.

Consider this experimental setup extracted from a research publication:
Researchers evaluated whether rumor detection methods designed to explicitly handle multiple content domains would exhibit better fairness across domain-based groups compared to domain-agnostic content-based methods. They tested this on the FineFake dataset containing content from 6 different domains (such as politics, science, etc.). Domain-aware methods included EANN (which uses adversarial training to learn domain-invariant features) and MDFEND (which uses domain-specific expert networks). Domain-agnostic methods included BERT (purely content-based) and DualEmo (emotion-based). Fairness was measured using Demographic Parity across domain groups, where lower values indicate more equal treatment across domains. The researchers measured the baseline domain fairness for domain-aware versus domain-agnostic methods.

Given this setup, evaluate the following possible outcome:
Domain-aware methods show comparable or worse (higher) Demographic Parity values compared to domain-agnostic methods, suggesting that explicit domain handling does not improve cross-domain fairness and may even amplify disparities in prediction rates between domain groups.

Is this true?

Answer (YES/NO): NO